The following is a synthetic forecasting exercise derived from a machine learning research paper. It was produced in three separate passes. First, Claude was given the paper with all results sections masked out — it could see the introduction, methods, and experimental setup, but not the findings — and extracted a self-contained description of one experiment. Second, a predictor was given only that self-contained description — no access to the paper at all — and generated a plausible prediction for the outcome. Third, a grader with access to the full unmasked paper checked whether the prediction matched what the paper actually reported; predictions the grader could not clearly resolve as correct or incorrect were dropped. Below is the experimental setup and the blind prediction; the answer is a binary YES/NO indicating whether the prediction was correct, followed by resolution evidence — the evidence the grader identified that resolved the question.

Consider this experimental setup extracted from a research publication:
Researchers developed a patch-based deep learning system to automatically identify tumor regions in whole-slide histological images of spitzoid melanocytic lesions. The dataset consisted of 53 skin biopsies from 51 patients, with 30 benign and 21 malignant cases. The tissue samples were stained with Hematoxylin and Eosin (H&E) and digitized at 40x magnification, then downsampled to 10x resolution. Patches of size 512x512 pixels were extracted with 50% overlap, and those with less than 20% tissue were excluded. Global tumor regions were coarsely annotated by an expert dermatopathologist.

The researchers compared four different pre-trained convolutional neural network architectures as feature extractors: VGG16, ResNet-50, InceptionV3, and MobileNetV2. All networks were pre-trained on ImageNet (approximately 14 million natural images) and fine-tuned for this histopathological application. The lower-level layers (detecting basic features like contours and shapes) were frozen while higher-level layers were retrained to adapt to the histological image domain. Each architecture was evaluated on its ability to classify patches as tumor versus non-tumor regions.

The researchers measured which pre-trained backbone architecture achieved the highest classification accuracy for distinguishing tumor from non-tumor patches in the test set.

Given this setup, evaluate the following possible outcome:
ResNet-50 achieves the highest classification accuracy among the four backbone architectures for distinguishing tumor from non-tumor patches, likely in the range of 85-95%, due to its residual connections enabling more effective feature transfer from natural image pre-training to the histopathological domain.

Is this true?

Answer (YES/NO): NO